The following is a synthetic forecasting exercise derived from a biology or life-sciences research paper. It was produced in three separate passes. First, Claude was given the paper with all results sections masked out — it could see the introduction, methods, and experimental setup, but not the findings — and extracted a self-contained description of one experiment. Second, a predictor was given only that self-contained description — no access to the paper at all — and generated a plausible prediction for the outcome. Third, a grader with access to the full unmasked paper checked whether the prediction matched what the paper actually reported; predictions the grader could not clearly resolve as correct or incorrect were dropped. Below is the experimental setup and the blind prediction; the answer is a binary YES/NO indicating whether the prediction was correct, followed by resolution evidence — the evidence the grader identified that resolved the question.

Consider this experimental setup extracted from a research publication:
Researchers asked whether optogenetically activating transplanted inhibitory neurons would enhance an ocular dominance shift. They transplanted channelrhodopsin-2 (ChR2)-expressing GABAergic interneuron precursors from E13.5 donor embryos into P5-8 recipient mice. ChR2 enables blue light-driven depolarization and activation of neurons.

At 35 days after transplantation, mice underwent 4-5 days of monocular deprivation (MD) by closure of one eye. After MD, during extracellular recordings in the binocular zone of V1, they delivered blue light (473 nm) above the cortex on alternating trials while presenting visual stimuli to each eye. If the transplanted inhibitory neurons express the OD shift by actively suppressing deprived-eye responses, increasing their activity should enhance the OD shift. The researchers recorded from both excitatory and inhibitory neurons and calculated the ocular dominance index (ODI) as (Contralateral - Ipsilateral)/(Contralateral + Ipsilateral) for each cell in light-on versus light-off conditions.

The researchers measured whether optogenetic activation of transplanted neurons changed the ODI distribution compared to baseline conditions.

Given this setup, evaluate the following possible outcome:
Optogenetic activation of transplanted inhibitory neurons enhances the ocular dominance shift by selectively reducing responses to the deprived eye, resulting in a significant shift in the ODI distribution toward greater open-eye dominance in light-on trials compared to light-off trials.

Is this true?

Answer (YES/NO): NO